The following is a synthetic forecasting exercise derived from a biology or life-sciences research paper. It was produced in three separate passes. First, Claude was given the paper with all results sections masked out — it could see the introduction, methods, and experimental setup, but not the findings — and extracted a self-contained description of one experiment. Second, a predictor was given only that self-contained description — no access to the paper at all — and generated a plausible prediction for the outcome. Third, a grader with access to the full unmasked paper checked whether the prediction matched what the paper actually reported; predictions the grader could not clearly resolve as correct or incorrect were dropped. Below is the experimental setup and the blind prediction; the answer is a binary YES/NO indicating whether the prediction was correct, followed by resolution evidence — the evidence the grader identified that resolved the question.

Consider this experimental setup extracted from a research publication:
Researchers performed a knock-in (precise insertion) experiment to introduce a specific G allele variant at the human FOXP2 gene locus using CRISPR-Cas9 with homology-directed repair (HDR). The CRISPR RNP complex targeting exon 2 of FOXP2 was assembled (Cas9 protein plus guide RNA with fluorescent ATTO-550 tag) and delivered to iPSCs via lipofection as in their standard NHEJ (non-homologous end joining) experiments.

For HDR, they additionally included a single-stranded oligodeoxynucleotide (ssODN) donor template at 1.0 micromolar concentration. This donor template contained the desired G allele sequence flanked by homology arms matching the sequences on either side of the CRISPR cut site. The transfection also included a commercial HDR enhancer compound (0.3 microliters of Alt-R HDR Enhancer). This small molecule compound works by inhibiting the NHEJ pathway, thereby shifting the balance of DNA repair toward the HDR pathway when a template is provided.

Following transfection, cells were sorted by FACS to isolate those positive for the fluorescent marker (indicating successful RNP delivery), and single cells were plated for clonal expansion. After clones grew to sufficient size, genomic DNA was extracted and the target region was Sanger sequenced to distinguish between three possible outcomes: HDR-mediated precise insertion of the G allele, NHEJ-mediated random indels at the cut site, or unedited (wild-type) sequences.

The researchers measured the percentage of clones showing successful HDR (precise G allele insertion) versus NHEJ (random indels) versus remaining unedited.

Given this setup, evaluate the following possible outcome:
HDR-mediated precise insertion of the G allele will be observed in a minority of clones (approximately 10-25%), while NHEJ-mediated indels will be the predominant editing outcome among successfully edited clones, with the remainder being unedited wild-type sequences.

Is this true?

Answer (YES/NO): YES